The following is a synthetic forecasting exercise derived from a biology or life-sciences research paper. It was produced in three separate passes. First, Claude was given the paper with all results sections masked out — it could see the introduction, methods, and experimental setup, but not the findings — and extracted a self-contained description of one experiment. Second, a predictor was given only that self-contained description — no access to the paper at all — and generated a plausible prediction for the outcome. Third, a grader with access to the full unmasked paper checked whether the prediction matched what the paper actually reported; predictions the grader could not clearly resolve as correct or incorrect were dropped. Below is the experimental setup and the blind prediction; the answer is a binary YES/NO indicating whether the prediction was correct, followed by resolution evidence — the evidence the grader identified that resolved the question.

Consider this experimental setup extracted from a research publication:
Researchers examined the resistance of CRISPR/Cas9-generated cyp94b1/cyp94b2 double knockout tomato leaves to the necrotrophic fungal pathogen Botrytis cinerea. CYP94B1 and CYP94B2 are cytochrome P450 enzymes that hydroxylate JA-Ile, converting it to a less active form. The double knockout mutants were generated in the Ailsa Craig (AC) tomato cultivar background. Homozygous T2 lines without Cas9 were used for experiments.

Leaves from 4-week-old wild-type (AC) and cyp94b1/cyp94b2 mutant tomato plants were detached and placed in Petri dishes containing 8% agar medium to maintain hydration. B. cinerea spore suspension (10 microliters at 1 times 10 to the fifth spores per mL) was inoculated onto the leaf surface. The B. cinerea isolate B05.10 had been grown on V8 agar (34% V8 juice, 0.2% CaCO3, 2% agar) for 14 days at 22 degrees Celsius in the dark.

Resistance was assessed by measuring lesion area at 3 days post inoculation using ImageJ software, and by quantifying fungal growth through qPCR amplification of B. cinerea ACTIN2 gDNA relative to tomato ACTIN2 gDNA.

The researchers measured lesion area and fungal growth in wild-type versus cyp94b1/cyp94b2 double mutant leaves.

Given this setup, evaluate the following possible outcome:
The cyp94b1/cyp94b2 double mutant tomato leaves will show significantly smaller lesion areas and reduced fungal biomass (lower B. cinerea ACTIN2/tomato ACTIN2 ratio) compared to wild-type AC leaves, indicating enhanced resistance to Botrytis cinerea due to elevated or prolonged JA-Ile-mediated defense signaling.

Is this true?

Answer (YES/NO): YES